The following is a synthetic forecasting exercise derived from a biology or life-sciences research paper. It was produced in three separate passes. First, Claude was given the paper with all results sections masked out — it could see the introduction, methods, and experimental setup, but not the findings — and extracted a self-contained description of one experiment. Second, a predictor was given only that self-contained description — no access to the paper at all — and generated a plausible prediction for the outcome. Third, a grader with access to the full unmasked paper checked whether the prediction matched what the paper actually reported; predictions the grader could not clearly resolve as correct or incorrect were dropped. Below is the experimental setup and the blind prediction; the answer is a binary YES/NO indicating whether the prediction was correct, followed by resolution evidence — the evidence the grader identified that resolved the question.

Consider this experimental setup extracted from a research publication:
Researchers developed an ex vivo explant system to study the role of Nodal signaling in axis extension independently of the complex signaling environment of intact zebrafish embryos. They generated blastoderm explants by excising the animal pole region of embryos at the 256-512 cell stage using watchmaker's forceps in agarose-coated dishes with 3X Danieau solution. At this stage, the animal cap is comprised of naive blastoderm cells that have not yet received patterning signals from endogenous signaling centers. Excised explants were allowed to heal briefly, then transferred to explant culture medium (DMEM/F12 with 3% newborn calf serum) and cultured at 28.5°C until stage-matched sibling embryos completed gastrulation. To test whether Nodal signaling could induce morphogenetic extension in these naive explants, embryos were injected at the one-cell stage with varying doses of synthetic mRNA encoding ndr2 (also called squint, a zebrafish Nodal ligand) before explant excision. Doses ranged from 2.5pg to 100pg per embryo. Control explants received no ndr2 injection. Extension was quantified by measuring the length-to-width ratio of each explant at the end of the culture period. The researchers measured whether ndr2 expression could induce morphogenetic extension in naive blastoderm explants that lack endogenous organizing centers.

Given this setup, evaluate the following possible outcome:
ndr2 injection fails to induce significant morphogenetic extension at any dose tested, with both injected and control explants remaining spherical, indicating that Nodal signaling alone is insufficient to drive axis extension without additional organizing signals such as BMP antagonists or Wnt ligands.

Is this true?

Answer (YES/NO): NO